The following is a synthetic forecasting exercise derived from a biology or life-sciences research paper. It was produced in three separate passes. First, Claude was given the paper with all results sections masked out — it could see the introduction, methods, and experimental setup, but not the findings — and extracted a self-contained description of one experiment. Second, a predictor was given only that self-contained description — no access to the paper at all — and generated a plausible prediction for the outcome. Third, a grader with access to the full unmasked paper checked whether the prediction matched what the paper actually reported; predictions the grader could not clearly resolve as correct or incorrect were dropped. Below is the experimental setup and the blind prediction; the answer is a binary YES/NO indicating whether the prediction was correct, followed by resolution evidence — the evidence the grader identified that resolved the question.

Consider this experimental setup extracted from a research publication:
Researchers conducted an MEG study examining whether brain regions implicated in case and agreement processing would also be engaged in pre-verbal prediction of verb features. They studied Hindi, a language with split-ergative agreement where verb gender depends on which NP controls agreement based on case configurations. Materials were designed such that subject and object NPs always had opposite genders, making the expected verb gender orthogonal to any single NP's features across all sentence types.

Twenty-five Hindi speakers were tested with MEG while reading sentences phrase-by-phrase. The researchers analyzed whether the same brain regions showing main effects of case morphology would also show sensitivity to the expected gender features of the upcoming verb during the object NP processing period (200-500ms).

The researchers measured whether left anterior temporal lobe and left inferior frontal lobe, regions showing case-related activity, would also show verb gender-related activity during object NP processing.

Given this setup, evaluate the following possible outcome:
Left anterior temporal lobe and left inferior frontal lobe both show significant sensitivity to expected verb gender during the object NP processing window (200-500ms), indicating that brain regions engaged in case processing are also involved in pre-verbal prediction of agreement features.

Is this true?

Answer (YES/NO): YES